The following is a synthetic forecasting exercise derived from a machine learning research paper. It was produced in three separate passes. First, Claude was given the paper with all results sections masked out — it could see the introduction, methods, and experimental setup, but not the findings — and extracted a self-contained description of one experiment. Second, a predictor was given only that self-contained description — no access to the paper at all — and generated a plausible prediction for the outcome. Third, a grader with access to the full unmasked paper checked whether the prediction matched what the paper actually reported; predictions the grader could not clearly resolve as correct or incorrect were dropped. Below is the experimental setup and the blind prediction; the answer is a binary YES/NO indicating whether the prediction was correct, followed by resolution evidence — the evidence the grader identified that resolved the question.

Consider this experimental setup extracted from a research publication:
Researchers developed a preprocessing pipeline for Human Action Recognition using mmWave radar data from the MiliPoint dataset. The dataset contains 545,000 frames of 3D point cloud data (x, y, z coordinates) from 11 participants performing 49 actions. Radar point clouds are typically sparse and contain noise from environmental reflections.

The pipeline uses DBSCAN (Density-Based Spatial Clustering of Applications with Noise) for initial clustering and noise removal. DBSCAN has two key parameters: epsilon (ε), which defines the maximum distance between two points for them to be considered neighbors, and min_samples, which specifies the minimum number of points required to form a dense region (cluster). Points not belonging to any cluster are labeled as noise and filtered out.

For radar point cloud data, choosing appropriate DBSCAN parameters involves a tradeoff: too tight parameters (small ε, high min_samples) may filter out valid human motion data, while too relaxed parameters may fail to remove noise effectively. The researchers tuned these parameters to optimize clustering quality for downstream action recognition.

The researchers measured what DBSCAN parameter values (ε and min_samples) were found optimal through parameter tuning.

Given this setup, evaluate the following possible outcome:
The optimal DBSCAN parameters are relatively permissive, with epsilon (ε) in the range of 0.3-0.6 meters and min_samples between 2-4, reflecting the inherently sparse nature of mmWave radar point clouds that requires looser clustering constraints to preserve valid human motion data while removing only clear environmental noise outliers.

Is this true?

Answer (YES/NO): NO